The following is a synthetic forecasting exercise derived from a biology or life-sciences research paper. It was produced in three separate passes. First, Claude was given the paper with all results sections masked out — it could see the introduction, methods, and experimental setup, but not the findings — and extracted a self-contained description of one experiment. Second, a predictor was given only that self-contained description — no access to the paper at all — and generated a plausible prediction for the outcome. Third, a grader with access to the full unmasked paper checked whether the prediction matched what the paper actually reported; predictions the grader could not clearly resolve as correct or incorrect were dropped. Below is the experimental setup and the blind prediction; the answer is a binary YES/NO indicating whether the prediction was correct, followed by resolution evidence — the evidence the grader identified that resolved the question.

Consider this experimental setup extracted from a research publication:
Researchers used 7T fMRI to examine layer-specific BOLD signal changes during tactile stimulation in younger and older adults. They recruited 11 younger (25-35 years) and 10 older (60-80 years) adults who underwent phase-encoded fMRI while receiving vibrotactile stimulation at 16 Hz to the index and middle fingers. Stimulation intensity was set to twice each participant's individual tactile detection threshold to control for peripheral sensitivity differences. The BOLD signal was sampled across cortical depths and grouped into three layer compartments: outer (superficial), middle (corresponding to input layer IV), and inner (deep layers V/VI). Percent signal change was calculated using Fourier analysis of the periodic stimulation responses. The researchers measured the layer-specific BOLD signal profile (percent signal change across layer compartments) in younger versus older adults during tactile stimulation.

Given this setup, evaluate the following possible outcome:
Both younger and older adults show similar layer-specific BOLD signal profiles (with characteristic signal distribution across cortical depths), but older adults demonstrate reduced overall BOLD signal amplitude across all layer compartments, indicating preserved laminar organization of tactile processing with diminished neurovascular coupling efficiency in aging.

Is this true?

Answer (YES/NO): NO